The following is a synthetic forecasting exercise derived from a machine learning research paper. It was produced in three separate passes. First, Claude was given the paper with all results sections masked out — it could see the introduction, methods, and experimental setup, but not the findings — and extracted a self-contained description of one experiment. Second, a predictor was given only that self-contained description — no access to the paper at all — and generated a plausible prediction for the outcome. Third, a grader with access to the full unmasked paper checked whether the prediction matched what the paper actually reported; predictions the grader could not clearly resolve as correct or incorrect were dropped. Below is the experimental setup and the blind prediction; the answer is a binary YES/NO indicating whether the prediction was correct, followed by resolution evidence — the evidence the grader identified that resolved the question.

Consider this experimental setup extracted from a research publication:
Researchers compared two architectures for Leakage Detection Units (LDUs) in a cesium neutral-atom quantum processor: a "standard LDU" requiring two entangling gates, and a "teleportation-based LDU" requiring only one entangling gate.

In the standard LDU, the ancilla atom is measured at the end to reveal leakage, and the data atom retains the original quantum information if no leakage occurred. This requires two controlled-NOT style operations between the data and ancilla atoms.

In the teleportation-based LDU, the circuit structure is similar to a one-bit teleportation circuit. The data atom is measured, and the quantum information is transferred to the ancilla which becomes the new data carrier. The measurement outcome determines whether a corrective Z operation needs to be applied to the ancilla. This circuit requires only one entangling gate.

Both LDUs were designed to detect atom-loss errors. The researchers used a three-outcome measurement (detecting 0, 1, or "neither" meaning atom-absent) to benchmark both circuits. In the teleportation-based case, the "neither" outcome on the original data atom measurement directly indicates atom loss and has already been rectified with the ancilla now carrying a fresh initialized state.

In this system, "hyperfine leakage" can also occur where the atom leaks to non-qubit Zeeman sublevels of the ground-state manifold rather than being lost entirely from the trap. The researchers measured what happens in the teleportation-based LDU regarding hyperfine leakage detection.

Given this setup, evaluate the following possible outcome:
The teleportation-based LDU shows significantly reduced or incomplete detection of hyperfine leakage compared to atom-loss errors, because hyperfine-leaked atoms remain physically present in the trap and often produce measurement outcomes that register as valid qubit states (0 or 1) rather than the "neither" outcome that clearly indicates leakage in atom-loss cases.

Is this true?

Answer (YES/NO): YES